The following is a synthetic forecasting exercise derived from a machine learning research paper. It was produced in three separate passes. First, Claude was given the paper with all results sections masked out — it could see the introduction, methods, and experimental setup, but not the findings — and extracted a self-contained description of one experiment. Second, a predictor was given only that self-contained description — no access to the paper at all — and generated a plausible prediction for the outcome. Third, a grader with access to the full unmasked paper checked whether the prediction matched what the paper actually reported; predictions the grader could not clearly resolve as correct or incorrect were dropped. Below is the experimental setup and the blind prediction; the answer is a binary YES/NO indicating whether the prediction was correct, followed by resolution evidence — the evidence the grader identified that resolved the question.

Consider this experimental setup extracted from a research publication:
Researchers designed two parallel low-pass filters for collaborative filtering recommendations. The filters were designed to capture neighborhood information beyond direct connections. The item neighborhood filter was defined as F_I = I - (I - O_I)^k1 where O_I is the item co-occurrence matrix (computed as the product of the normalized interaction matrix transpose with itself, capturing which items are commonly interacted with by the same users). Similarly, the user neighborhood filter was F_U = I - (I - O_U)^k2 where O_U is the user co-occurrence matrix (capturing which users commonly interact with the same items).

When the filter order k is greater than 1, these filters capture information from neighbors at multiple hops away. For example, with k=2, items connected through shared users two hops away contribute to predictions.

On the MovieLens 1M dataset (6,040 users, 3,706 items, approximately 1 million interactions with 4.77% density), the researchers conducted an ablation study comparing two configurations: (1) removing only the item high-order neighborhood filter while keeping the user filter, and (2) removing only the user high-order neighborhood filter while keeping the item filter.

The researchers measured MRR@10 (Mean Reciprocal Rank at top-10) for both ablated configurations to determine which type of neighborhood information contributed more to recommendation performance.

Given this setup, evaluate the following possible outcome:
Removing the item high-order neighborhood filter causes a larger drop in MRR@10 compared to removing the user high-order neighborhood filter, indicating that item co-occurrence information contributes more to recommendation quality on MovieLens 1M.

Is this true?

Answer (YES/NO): YES